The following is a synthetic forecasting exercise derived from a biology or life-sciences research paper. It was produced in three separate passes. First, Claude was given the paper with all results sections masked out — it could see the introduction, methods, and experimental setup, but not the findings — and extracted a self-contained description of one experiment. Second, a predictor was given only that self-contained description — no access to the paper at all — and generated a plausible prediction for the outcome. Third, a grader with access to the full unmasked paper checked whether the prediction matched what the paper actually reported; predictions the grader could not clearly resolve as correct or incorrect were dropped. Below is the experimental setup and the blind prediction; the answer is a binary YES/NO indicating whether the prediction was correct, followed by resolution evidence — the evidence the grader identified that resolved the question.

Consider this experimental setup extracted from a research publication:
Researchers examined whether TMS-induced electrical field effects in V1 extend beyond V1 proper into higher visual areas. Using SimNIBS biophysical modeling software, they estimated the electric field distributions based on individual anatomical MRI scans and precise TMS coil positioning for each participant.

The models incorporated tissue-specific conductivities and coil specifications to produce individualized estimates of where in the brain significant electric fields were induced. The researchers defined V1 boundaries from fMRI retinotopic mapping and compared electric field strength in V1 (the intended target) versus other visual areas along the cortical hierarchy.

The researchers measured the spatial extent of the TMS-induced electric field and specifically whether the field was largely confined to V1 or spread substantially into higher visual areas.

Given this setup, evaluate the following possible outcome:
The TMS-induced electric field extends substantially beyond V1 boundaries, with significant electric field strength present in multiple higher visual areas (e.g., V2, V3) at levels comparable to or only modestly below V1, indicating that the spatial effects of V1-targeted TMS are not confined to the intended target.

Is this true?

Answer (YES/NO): NO